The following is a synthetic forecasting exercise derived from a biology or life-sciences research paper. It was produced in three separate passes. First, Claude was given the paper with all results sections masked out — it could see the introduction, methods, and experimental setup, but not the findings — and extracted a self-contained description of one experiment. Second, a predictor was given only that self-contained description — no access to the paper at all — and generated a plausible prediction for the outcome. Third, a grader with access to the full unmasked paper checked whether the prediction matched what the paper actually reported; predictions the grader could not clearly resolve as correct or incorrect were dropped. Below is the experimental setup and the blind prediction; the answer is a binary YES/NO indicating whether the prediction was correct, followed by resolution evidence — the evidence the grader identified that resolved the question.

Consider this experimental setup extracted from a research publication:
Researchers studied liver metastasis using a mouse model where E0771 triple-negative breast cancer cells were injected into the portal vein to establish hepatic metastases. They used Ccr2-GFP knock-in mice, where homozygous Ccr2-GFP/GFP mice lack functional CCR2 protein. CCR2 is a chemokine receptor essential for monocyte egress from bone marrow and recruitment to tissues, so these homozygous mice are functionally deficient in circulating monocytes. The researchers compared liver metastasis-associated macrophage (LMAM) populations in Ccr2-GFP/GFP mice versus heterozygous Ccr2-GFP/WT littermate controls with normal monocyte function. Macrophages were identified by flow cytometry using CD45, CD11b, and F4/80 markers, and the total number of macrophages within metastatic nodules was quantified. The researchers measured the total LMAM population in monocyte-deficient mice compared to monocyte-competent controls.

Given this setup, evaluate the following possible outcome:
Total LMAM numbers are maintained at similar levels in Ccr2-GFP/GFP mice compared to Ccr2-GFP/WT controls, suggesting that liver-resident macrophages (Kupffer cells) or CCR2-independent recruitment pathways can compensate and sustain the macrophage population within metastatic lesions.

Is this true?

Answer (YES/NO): NO